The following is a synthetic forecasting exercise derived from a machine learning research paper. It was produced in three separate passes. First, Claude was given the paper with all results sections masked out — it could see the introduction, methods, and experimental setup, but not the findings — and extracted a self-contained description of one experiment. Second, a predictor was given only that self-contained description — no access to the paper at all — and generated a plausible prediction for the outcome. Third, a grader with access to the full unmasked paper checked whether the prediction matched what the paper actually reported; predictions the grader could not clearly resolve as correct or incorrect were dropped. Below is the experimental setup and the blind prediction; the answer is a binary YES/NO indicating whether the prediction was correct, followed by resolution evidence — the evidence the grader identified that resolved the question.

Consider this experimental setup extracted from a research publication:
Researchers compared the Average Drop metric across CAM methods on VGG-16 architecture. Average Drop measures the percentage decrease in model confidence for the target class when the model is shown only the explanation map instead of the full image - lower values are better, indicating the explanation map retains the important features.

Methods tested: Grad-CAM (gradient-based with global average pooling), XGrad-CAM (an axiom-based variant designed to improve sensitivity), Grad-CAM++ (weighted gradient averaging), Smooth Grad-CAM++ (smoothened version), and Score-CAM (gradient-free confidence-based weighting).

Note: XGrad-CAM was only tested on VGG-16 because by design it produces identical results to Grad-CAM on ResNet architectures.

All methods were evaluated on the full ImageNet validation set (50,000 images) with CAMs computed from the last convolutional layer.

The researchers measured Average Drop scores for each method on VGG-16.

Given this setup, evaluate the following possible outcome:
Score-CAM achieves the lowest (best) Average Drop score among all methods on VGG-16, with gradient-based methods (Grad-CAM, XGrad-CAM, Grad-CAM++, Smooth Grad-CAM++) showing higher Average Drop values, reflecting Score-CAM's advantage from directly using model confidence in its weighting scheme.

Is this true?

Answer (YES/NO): YES